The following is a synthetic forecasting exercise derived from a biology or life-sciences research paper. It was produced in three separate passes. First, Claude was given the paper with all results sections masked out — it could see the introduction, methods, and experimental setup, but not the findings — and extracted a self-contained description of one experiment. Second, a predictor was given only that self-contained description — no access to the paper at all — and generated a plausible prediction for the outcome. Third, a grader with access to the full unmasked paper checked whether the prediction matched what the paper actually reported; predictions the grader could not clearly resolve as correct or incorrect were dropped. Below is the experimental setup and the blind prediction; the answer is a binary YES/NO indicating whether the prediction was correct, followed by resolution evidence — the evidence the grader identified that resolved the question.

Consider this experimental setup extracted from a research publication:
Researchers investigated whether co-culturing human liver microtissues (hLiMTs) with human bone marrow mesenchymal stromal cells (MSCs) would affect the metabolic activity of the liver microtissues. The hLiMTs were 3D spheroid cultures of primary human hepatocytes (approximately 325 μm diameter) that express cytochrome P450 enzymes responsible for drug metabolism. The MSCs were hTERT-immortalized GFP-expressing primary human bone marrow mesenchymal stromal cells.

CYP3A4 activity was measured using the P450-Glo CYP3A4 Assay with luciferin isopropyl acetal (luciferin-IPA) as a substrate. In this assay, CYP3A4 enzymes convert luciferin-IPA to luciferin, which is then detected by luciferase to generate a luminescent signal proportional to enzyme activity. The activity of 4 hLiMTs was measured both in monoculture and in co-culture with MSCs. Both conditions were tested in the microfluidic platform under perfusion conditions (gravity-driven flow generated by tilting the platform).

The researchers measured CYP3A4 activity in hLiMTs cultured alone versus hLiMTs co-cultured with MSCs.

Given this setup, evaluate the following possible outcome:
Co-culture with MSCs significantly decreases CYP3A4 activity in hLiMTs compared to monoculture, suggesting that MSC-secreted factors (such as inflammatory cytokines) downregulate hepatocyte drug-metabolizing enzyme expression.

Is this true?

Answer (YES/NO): NO